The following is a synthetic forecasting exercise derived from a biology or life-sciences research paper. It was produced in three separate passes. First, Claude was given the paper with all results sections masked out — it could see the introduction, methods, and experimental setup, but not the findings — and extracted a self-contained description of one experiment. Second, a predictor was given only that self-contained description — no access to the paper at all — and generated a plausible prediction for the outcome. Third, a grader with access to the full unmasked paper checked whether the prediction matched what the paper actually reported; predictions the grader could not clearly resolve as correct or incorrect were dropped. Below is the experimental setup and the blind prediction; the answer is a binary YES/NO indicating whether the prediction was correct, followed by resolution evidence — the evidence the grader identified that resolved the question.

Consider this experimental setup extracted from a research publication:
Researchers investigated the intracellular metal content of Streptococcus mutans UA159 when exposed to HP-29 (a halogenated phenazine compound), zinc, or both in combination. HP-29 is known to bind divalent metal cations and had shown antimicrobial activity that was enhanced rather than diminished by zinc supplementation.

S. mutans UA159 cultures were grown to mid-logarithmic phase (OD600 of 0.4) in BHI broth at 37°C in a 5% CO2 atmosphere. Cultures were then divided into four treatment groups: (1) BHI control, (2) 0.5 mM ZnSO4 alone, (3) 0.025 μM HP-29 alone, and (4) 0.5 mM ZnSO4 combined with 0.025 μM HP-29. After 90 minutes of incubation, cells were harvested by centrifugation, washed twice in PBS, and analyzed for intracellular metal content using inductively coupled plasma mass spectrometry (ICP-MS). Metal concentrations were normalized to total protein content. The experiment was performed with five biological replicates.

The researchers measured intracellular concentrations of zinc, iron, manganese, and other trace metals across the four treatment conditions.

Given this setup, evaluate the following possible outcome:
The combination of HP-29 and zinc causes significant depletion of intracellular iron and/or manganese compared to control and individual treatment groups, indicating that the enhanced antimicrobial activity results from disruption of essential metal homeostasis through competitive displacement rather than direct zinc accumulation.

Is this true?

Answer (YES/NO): NO